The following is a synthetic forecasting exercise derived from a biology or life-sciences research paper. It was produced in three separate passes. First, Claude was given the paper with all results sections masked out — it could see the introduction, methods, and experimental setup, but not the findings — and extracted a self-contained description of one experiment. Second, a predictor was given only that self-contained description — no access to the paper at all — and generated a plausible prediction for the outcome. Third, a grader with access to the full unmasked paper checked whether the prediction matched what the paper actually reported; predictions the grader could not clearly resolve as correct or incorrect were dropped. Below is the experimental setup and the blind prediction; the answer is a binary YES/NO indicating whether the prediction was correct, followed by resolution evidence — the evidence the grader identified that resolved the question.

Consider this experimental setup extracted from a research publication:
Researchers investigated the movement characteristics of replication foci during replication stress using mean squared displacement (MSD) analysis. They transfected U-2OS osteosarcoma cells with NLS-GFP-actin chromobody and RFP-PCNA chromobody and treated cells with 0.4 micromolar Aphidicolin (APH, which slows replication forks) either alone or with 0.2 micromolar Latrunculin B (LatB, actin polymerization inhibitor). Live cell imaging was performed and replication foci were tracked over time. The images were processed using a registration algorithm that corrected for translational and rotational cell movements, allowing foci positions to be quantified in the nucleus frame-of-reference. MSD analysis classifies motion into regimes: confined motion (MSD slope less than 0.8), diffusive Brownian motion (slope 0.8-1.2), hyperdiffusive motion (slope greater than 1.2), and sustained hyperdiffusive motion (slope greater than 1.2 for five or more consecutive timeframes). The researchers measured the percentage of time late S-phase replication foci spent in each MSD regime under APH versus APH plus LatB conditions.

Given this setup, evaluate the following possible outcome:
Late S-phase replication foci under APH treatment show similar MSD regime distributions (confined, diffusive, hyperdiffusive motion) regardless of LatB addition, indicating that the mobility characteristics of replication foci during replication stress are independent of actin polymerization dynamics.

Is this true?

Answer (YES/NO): NO